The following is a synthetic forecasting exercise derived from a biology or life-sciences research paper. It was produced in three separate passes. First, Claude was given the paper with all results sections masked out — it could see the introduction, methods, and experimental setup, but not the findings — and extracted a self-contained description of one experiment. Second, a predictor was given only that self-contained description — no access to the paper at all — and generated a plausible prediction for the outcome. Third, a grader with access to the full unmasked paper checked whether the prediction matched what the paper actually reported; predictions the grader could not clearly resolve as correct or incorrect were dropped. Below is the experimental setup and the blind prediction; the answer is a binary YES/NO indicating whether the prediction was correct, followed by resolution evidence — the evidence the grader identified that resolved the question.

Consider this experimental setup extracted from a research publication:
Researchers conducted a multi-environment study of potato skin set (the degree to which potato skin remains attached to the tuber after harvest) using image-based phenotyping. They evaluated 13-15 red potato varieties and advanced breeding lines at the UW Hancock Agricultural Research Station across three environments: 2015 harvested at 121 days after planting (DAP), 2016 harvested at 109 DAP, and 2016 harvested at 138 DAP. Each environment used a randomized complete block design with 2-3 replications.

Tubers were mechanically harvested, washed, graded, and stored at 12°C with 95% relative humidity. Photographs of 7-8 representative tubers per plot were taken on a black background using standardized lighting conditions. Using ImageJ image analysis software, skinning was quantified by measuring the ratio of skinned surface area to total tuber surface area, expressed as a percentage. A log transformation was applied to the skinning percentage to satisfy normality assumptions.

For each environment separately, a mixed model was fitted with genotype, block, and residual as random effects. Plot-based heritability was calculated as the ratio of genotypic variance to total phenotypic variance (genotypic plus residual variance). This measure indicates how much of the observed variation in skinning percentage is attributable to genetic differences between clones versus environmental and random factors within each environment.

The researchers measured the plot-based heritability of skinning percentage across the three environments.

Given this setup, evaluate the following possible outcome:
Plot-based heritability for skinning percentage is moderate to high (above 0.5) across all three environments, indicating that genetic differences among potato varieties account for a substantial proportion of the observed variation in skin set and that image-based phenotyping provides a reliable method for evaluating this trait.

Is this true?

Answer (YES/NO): YES